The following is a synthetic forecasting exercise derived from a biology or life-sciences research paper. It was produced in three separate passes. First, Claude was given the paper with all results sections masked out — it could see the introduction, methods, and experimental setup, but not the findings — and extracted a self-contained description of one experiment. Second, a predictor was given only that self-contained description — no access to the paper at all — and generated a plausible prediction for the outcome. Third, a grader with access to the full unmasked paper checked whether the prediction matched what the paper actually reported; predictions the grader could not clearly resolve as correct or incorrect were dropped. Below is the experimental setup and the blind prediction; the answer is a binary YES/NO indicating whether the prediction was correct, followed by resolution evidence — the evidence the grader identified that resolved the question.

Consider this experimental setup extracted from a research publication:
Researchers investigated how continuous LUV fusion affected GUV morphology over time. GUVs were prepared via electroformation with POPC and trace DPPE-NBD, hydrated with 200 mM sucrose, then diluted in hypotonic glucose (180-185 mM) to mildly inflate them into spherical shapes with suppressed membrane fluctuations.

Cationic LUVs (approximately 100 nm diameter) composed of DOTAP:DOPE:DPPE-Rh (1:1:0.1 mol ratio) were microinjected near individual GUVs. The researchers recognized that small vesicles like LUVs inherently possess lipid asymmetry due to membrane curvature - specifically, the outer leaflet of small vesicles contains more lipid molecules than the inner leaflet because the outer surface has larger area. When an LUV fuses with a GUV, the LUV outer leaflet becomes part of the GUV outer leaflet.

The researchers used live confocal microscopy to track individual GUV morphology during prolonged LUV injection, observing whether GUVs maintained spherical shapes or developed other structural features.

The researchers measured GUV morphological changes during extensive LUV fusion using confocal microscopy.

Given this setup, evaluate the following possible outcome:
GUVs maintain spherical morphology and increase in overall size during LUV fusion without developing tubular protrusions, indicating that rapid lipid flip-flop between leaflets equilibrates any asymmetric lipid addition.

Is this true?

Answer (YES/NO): NO